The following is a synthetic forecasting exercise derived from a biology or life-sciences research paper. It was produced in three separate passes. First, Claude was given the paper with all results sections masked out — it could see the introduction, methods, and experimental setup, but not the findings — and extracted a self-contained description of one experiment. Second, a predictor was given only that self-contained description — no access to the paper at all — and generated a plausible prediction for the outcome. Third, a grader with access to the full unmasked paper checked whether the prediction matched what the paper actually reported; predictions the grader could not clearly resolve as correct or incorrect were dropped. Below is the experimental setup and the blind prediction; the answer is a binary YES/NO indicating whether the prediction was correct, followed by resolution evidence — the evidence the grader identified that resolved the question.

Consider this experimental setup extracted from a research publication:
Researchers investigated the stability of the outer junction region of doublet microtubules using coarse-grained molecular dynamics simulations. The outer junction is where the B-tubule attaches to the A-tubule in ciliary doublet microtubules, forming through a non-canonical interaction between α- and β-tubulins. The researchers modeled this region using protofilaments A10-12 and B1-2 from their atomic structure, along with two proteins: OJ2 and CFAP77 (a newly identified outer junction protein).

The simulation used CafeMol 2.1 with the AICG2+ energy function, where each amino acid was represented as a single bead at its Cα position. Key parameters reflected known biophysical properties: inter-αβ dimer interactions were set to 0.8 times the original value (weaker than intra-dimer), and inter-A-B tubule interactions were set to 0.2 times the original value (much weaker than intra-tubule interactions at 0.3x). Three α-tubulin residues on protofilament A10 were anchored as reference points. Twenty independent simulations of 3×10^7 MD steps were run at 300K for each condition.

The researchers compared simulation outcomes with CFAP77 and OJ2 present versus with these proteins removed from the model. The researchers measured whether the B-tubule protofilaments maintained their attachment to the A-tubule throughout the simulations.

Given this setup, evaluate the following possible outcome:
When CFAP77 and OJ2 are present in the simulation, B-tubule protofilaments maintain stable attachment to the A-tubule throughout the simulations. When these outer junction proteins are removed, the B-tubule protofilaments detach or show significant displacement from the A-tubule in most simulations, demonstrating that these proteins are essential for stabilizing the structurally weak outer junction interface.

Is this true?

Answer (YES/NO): YES